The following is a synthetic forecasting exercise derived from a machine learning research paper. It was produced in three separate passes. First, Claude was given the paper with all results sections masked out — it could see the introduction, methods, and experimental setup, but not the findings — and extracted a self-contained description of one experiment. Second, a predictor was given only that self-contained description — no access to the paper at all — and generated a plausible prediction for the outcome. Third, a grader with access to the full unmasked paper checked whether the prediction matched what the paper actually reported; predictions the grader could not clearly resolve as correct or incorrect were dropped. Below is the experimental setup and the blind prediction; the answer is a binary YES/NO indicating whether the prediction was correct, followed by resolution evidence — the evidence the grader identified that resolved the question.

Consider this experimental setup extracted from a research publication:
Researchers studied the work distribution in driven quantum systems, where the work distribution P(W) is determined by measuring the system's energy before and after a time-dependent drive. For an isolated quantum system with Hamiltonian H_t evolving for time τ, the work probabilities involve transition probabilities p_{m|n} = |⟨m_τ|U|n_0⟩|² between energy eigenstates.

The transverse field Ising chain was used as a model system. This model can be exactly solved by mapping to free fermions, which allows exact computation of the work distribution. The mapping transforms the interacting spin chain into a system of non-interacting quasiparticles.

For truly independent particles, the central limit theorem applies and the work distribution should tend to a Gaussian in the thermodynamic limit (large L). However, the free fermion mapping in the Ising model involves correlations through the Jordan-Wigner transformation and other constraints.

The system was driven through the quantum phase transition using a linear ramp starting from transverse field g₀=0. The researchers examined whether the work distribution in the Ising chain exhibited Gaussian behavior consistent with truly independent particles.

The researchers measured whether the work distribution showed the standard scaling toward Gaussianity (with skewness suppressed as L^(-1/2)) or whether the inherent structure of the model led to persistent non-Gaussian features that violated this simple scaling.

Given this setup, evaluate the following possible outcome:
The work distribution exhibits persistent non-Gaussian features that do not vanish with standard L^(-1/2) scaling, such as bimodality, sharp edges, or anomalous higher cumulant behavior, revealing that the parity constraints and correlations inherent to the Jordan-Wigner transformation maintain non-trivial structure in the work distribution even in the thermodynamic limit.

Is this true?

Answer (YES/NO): NO